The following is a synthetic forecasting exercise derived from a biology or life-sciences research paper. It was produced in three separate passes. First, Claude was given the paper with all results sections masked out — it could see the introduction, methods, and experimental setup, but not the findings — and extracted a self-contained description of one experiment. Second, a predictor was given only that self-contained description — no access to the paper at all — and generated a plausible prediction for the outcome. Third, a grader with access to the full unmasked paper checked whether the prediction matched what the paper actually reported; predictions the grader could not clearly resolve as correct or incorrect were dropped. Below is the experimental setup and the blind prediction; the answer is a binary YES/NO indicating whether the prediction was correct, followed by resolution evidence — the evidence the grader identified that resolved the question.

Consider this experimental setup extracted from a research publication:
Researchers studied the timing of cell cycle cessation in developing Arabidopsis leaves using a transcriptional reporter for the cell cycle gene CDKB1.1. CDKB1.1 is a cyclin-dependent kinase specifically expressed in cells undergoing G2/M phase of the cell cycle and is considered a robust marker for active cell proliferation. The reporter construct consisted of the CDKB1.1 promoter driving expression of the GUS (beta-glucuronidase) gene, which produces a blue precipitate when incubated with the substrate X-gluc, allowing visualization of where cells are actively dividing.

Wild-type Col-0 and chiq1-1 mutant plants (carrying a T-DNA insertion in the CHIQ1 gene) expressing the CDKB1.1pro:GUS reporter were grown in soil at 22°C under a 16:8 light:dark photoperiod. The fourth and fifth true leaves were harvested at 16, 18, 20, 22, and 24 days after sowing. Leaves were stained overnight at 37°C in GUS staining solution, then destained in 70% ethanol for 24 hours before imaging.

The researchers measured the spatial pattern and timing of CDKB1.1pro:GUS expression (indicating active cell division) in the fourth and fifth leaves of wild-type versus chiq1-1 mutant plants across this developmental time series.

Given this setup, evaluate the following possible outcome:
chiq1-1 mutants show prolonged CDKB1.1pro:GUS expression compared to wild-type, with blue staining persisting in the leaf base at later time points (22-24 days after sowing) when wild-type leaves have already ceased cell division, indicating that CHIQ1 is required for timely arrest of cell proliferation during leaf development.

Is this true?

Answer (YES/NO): NO